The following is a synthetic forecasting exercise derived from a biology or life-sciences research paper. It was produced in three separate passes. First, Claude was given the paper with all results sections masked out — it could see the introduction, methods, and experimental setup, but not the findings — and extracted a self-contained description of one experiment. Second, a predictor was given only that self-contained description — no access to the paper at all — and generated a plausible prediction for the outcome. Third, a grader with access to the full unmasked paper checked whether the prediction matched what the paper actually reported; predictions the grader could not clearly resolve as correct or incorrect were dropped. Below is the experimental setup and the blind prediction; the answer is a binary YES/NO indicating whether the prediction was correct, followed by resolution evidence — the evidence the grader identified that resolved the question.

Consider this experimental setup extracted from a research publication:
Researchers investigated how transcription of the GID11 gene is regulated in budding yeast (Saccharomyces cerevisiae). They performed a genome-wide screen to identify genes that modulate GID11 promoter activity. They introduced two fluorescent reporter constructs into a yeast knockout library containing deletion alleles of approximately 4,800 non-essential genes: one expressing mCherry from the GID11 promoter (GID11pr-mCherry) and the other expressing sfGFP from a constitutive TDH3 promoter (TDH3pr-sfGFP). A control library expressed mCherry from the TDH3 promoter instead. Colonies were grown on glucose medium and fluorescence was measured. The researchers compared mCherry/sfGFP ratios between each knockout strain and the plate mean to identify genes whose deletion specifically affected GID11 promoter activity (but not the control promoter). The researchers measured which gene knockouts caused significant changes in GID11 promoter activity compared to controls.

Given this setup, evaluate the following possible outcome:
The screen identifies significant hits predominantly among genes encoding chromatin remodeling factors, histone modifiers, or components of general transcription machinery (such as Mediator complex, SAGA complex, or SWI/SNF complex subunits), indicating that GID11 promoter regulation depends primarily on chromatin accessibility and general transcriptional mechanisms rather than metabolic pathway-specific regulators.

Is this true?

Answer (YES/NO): YES